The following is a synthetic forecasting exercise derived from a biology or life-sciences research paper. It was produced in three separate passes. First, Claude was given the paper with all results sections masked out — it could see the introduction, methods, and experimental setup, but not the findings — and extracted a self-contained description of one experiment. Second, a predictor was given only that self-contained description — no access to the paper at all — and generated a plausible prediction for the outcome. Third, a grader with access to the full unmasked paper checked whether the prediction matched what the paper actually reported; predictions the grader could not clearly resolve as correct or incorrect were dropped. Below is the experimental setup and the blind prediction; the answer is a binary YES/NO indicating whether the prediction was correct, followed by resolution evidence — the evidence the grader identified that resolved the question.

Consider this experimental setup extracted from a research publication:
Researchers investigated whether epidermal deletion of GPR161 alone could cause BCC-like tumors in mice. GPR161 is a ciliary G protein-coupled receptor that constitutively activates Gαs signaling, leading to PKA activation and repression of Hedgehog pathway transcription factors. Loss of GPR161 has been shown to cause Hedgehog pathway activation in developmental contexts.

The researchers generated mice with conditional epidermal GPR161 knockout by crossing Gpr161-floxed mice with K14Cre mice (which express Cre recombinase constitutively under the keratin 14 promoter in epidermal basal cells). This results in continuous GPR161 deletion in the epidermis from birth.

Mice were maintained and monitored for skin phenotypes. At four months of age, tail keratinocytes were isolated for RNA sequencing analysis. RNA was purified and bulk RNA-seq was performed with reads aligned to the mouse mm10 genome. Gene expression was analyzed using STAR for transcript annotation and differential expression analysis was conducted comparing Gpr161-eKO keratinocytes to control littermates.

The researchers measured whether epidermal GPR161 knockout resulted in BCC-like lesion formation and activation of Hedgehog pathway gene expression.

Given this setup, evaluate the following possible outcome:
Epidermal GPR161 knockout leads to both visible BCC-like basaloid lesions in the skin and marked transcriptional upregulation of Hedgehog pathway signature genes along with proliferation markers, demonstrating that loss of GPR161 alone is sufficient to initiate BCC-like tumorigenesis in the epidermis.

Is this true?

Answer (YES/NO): NO